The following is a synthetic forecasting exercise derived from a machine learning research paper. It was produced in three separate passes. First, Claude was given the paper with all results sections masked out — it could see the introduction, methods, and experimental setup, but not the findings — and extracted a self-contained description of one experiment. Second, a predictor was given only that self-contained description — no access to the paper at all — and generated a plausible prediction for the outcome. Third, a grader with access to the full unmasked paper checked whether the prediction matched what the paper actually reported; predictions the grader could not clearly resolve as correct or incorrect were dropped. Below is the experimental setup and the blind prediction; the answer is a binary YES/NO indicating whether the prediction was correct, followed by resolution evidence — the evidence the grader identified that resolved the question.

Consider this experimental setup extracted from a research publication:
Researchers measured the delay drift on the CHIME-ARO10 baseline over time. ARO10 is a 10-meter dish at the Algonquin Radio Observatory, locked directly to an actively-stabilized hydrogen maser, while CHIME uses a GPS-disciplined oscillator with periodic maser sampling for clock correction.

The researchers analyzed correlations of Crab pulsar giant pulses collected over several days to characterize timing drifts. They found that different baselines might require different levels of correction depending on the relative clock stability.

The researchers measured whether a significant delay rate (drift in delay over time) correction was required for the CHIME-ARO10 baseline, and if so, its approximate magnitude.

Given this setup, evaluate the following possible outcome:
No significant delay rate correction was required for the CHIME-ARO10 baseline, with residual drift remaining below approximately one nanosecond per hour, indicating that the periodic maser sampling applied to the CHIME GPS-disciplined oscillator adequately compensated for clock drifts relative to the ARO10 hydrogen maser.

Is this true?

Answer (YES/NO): NO